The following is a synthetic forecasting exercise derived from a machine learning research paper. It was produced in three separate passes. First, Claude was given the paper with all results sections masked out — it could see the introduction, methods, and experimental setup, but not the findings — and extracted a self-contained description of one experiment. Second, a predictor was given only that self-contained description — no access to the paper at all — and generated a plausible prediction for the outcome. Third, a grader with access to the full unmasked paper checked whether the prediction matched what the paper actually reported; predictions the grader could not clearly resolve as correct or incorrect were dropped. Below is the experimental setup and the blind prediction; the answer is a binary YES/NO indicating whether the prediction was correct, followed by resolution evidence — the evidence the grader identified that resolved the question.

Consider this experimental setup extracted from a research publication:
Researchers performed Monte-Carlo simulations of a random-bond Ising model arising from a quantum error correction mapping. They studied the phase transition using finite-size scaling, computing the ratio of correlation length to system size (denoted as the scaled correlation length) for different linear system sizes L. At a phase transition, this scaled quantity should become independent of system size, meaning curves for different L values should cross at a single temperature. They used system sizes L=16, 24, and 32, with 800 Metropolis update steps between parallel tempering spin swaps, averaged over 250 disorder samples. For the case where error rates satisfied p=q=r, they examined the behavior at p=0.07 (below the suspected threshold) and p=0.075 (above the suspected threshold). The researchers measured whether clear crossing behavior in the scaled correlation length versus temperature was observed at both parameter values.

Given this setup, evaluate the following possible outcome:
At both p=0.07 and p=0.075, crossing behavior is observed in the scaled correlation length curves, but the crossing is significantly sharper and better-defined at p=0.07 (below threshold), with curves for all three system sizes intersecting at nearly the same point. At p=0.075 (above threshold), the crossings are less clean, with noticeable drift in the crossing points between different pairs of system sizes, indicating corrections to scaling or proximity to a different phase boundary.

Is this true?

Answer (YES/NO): NO